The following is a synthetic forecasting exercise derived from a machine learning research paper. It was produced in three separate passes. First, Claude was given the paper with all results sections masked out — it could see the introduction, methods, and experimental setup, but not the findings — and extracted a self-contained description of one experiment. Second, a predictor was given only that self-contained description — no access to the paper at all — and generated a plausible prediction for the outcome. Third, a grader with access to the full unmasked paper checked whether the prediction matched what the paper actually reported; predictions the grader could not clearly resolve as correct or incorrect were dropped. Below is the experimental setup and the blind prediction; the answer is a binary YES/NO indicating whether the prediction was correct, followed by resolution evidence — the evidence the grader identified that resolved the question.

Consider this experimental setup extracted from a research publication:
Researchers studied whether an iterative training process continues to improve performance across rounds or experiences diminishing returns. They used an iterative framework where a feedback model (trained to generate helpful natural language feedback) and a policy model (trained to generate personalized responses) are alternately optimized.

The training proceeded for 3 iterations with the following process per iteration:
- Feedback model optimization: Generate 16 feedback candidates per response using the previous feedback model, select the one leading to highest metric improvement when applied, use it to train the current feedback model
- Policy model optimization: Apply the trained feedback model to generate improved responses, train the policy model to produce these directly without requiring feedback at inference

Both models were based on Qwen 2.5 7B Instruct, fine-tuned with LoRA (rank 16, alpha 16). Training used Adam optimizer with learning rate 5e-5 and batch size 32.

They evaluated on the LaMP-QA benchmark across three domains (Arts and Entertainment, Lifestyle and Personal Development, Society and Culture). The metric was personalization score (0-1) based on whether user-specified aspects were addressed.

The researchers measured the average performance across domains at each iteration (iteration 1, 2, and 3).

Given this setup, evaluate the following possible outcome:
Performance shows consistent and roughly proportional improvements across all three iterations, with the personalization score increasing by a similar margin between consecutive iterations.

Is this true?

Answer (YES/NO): NO